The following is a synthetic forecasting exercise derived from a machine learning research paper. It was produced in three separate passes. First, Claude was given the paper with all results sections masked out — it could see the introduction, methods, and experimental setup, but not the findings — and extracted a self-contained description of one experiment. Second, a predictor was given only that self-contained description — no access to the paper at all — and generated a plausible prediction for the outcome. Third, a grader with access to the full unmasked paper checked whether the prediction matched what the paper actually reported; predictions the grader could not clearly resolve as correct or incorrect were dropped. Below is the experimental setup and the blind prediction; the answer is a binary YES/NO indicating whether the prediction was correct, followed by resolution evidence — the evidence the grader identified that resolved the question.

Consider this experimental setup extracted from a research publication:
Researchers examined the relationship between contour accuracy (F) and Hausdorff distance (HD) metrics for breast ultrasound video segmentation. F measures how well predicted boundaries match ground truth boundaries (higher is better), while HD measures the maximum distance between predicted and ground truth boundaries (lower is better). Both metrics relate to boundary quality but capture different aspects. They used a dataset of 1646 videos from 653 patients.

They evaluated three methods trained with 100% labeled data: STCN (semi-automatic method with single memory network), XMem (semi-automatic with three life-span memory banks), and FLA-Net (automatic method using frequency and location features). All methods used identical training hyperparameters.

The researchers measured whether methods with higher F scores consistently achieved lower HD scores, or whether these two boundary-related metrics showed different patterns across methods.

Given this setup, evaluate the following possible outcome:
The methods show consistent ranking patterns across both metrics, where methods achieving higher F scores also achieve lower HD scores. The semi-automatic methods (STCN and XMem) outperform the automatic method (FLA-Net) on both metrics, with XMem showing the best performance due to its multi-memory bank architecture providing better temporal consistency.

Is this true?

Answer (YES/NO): NO